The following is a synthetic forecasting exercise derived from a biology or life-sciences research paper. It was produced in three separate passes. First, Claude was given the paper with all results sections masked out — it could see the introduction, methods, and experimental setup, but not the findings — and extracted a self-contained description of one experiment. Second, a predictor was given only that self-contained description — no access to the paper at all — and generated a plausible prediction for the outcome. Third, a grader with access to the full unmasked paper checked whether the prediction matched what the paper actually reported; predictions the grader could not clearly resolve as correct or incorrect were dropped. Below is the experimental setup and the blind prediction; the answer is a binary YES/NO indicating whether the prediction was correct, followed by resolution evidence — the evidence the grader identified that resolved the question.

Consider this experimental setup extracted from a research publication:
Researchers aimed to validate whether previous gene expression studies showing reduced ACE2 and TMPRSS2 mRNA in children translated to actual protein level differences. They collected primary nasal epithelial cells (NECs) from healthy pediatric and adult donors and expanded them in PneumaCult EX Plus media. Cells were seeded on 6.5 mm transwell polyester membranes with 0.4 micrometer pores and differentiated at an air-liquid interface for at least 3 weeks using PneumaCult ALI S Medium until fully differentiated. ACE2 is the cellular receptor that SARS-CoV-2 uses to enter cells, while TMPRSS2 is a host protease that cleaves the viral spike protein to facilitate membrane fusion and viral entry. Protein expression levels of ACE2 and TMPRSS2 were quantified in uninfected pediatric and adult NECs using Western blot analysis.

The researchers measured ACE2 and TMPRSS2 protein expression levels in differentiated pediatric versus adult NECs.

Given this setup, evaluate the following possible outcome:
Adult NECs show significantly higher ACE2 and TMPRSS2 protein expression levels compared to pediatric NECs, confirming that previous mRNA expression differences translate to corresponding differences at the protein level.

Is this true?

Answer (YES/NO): NO